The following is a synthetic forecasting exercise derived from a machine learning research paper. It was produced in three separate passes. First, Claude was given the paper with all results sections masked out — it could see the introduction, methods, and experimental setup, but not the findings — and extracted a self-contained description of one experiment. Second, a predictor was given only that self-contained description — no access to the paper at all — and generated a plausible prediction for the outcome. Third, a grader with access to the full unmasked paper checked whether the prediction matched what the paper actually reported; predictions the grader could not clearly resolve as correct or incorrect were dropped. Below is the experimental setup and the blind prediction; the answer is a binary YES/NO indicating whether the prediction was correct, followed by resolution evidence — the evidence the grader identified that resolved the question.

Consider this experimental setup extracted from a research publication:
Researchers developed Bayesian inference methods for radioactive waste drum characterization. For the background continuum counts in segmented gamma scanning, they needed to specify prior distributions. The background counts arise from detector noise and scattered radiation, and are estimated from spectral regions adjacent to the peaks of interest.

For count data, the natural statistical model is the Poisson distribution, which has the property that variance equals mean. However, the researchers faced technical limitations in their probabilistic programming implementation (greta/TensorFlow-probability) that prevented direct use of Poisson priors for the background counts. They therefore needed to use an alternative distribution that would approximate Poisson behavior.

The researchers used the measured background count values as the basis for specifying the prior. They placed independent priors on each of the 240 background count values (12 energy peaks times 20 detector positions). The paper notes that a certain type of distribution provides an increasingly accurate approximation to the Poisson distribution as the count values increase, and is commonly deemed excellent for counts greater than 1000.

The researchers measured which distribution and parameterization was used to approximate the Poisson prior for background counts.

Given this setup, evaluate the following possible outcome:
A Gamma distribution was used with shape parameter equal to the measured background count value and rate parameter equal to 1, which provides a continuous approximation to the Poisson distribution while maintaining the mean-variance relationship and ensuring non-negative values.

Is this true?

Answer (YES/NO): NO